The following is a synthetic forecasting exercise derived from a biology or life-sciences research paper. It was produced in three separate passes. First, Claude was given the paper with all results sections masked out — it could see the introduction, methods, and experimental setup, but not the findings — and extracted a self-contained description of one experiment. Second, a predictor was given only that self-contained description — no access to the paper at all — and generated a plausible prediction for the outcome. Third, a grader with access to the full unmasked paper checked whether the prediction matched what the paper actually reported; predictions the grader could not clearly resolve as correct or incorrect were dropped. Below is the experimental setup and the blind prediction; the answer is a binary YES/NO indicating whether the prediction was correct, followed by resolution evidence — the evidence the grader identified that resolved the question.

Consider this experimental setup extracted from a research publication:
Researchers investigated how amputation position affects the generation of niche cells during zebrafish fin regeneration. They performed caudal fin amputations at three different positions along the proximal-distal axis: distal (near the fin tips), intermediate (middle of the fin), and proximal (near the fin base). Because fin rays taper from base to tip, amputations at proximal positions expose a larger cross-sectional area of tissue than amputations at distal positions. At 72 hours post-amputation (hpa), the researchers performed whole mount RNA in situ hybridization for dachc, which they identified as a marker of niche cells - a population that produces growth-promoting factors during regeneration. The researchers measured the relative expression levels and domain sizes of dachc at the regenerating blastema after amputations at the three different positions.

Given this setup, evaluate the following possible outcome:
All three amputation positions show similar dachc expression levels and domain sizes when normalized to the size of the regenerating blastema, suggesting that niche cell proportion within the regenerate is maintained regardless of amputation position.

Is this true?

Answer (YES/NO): NO